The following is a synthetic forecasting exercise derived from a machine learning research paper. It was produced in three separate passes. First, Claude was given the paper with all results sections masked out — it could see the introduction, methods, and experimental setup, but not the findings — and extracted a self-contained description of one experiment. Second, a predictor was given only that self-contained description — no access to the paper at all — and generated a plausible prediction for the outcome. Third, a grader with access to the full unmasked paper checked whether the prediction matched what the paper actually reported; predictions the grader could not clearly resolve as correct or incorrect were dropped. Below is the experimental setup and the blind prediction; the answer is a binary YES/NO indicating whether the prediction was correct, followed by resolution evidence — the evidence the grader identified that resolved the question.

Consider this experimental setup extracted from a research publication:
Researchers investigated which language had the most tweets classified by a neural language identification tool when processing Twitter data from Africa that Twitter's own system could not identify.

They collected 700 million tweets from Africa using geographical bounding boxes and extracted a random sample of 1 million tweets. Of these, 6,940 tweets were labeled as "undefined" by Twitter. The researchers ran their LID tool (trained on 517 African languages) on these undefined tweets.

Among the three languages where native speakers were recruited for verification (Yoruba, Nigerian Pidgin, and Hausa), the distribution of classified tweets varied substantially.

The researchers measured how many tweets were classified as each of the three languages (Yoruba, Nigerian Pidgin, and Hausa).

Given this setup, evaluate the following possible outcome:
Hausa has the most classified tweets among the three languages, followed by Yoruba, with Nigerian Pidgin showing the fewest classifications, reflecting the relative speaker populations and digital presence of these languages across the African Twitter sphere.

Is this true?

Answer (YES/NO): NO